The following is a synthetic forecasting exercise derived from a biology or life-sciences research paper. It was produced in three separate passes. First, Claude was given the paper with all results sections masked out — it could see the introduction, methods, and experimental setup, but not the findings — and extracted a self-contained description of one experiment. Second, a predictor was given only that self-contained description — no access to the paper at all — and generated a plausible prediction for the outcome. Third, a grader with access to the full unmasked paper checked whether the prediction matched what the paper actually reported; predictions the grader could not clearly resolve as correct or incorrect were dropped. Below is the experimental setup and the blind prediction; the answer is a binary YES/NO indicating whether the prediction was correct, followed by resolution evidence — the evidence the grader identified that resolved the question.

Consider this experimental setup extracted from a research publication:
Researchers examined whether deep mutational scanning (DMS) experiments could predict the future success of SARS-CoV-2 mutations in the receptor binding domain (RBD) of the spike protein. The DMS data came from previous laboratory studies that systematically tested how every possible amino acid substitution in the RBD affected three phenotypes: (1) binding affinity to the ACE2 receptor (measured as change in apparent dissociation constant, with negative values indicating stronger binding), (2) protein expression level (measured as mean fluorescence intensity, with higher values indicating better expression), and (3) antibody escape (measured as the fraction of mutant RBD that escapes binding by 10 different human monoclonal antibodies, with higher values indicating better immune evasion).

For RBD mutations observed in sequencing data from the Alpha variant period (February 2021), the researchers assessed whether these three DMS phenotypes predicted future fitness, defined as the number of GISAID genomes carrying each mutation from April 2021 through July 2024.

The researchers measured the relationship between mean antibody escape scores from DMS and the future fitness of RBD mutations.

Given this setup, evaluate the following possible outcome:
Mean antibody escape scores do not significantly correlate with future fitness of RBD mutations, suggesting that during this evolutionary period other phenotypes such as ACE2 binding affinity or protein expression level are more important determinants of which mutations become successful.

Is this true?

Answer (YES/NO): NO